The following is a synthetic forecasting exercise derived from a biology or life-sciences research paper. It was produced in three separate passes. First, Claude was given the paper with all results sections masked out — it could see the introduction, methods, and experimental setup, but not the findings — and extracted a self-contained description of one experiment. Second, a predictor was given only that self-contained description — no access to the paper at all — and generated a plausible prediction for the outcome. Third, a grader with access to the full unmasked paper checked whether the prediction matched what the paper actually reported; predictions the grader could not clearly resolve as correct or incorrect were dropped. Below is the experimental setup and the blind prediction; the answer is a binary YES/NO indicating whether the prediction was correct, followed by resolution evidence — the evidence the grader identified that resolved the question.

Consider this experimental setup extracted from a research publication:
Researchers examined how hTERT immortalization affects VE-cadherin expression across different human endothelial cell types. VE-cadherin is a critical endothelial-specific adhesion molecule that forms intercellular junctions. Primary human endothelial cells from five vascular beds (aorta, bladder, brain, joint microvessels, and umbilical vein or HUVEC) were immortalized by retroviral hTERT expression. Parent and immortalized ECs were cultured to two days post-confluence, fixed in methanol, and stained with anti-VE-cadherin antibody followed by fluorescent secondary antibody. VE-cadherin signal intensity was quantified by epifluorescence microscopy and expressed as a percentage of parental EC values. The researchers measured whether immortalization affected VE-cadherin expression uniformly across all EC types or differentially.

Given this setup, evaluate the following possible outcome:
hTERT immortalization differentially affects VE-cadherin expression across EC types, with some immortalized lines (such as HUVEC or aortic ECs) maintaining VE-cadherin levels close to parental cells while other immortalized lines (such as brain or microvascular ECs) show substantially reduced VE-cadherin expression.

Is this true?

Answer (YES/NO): NO